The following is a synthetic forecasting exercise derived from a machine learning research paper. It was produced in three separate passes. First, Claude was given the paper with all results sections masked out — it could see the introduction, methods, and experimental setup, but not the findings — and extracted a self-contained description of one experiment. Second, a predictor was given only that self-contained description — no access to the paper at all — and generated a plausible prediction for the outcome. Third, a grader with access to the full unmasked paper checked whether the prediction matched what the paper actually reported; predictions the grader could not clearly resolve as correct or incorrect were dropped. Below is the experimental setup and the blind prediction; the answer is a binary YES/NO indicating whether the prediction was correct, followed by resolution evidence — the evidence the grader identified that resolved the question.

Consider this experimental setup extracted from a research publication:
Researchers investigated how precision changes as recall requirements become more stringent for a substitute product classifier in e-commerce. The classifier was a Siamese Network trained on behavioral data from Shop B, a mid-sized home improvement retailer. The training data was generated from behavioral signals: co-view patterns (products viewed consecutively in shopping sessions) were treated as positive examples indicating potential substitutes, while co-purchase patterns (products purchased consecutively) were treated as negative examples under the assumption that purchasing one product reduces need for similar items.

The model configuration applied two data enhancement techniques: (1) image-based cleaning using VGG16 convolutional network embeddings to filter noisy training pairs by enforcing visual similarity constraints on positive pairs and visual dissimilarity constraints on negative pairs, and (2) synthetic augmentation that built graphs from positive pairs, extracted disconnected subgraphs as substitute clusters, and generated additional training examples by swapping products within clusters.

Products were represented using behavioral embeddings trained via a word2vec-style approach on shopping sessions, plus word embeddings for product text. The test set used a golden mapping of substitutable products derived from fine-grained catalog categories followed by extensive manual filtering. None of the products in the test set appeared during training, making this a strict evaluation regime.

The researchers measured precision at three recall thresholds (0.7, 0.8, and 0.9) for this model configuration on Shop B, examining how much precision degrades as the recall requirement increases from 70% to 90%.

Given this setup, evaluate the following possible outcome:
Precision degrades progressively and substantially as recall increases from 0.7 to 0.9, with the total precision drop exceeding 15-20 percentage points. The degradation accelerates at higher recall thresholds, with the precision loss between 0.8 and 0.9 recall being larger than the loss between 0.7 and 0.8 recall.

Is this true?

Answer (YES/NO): NO